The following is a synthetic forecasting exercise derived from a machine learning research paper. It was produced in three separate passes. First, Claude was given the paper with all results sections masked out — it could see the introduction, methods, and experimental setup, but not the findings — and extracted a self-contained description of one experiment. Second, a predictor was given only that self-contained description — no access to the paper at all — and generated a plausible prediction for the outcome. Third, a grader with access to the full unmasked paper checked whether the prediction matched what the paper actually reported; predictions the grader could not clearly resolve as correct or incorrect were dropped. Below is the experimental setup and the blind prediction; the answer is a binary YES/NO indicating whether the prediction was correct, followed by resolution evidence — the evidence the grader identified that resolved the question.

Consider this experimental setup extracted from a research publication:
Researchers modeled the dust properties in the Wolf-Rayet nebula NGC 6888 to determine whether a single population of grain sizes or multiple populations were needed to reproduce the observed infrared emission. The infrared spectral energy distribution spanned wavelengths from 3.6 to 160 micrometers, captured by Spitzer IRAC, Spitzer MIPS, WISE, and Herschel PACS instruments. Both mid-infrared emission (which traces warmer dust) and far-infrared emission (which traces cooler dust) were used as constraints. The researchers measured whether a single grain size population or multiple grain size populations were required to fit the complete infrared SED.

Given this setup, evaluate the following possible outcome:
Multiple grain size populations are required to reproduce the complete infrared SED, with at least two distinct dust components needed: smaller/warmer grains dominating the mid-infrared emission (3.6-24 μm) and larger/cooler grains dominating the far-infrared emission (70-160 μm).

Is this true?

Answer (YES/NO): YES